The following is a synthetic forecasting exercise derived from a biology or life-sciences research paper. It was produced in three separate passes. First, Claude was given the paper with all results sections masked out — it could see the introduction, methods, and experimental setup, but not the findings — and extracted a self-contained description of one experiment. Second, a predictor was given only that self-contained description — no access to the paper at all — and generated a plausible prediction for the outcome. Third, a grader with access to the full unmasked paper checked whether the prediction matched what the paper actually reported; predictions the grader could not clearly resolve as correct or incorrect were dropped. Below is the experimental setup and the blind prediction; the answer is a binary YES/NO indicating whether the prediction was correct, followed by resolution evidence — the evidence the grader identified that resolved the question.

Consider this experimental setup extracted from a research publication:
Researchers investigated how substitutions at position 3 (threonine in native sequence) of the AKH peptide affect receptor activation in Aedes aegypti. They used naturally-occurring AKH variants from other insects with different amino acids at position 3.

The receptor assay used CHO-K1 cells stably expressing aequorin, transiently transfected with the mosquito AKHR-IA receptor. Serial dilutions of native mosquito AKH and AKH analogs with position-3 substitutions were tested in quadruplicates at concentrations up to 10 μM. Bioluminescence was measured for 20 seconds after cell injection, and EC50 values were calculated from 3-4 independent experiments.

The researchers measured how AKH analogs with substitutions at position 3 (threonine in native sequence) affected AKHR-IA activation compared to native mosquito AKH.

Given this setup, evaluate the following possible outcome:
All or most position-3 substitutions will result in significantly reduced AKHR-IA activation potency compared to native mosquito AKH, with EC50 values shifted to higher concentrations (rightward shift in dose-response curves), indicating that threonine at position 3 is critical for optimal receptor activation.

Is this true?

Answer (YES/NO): YES